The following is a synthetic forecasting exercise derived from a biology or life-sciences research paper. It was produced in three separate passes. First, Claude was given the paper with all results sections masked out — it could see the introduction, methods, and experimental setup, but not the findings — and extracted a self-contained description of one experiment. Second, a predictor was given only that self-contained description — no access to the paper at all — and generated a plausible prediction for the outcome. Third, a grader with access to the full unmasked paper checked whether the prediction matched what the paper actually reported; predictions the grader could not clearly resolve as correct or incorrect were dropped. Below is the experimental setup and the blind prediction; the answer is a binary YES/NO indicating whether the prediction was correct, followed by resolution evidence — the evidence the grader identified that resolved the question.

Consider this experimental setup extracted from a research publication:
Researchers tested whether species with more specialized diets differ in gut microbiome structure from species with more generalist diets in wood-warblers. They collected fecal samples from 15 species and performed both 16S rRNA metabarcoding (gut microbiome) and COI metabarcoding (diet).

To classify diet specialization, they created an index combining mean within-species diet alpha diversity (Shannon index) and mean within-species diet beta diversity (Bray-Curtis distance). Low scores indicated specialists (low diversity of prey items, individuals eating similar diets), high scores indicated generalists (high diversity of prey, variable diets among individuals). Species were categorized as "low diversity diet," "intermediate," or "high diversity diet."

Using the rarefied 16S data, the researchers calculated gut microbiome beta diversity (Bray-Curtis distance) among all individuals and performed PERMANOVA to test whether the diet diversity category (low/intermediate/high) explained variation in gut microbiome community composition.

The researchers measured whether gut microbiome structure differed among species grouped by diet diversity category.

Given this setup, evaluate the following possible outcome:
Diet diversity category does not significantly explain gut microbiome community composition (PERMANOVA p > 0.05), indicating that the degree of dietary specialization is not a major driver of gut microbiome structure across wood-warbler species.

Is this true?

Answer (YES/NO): NO